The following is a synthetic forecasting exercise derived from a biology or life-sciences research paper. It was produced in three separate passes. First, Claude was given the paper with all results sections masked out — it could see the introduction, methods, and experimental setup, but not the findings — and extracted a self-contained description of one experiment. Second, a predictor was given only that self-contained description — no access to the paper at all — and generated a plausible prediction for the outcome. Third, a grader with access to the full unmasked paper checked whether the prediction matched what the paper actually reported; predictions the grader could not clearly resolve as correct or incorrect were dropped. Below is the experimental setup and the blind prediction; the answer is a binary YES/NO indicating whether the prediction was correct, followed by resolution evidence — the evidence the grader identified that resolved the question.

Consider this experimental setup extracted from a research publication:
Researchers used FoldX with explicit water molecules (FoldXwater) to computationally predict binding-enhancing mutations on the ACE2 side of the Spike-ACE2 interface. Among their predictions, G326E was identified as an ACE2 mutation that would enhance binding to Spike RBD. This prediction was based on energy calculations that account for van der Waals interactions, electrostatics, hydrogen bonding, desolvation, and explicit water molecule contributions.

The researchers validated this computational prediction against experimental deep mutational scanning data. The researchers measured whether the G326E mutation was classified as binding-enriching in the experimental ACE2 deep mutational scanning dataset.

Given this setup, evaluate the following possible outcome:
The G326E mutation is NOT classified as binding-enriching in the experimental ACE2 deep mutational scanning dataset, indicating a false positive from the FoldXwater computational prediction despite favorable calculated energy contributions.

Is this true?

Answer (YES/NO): YES